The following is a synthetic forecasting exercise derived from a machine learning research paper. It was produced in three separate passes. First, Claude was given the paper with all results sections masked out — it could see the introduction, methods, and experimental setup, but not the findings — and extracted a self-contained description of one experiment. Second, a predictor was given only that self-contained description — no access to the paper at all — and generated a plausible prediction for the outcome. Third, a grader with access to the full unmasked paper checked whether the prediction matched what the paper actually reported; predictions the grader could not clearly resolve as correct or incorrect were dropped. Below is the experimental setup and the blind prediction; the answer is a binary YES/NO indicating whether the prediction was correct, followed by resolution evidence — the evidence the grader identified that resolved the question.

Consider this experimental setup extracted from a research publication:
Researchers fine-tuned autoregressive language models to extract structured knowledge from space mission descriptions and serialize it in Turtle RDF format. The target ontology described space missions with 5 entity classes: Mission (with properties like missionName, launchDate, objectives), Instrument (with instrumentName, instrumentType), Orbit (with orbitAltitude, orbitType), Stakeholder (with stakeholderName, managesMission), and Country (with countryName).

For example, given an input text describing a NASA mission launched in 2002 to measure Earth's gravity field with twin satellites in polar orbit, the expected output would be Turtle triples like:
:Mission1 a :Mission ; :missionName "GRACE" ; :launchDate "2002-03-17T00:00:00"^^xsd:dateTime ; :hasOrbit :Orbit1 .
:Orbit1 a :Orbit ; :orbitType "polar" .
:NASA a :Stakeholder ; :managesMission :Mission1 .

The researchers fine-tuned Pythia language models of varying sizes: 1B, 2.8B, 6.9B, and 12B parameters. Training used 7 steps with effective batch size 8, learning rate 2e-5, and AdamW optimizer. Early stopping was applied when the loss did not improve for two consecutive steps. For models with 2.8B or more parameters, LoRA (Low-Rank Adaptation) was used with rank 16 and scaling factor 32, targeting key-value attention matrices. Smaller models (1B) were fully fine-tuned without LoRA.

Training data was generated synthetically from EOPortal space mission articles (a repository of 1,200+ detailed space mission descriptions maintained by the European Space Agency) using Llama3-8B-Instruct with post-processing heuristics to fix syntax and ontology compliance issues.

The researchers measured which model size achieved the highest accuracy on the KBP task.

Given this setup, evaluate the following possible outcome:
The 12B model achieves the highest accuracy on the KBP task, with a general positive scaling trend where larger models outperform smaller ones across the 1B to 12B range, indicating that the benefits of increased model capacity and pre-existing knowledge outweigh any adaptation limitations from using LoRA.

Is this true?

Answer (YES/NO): NO